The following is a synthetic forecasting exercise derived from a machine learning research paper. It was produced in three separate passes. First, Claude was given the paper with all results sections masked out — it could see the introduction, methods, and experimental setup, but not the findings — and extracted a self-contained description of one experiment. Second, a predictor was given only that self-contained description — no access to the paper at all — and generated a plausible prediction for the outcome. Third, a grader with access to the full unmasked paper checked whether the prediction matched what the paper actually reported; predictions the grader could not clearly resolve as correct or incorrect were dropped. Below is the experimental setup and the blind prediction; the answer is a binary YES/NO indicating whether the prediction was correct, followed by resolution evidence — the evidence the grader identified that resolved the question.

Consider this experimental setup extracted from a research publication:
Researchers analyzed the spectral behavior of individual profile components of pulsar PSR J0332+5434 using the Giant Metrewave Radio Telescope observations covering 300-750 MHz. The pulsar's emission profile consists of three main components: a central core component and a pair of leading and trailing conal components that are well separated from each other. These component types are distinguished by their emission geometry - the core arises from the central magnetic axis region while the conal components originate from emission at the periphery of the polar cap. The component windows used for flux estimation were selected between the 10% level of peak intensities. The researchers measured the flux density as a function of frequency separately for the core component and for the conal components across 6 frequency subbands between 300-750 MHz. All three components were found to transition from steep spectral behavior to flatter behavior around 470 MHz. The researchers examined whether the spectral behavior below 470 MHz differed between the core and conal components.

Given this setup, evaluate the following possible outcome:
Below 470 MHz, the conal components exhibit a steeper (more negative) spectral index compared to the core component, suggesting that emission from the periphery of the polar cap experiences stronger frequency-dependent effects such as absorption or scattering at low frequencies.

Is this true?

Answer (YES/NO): NO